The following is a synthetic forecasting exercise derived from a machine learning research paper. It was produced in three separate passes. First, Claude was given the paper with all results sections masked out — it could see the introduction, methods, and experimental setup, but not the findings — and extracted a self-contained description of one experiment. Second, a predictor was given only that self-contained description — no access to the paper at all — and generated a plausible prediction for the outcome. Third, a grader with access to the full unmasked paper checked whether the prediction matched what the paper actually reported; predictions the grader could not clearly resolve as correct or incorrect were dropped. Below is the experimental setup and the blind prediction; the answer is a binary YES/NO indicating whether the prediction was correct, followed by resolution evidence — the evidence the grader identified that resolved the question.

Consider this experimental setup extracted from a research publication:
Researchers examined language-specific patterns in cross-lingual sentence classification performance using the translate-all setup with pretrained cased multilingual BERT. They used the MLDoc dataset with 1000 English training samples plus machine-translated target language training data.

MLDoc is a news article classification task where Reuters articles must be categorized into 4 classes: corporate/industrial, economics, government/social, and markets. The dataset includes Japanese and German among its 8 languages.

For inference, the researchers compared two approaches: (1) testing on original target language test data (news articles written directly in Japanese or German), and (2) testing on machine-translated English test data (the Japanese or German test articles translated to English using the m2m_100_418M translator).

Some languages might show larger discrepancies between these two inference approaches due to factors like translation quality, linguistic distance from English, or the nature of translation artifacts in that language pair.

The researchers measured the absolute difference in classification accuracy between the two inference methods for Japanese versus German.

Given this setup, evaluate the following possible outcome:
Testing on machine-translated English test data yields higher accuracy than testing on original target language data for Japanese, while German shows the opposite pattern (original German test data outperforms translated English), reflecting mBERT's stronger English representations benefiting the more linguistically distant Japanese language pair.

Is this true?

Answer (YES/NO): NO